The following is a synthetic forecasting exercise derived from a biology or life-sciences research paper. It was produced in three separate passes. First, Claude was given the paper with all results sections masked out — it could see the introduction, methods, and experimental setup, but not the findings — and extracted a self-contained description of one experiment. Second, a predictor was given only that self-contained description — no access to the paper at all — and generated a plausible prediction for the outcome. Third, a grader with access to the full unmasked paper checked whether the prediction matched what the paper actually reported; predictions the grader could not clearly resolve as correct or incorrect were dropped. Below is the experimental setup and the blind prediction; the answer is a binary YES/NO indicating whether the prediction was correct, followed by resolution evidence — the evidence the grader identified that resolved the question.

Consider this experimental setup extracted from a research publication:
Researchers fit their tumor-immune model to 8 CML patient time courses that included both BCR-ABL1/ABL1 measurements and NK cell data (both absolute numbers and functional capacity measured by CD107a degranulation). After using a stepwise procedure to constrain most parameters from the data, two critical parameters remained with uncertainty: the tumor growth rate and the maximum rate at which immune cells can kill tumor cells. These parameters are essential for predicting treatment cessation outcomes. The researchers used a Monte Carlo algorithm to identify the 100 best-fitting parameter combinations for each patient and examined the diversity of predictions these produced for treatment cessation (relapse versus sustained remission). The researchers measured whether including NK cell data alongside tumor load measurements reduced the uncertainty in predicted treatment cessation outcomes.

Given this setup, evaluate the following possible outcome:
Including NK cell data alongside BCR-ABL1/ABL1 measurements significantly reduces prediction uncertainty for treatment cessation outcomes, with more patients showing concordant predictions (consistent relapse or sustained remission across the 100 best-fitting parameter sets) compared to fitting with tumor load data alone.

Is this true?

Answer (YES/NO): NO